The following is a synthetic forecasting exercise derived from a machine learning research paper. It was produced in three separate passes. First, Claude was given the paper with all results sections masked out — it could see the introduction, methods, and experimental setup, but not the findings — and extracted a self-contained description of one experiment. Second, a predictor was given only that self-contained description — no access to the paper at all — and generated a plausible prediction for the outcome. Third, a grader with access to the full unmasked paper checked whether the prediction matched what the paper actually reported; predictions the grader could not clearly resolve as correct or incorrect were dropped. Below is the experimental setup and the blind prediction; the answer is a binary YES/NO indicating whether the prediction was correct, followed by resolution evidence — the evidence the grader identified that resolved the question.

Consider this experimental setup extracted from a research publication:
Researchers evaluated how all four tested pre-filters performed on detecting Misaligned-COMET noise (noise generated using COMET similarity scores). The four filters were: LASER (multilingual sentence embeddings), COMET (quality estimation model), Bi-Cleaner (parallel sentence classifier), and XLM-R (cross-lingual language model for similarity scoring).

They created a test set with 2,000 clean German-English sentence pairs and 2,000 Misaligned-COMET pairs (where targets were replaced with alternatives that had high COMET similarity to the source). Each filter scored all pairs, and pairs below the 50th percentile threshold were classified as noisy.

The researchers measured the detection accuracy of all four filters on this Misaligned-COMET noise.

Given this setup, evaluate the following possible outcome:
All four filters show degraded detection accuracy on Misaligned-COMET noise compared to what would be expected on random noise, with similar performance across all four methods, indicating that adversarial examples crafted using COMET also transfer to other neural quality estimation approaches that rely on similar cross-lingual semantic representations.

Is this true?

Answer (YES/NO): YES